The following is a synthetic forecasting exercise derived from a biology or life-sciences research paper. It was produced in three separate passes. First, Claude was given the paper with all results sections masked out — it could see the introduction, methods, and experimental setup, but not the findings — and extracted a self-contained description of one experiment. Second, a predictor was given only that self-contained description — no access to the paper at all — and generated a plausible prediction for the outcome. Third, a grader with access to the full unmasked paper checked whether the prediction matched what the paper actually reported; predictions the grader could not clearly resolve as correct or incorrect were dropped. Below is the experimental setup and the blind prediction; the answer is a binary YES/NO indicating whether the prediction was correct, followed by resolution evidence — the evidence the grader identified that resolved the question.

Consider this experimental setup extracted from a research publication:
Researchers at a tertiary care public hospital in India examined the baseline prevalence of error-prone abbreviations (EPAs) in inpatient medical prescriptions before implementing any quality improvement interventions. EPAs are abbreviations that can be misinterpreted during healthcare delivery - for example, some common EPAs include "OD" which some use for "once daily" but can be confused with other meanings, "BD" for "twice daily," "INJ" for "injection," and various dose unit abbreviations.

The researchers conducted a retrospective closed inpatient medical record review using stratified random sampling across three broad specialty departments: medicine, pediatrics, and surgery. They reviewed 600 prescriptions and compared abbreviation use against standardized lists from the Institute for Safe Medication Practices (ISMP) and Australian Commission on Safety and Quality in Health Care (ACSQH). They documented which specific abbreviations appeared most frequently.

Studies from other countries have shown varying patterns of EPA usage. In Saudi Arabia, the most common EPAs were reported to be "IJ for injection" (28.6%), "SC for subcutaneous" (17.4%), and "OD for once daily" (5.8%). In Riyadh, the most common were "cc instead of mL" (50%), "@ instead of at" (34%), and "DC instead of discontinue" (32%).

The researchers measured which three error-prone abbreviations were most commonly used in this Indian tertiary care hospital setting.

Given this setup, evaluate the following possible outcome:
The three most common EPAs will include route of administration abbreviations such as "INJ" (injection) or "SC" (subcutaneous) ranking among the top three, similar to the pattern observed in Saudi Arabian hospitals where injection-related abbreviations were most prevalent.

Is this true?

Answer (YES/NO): YES